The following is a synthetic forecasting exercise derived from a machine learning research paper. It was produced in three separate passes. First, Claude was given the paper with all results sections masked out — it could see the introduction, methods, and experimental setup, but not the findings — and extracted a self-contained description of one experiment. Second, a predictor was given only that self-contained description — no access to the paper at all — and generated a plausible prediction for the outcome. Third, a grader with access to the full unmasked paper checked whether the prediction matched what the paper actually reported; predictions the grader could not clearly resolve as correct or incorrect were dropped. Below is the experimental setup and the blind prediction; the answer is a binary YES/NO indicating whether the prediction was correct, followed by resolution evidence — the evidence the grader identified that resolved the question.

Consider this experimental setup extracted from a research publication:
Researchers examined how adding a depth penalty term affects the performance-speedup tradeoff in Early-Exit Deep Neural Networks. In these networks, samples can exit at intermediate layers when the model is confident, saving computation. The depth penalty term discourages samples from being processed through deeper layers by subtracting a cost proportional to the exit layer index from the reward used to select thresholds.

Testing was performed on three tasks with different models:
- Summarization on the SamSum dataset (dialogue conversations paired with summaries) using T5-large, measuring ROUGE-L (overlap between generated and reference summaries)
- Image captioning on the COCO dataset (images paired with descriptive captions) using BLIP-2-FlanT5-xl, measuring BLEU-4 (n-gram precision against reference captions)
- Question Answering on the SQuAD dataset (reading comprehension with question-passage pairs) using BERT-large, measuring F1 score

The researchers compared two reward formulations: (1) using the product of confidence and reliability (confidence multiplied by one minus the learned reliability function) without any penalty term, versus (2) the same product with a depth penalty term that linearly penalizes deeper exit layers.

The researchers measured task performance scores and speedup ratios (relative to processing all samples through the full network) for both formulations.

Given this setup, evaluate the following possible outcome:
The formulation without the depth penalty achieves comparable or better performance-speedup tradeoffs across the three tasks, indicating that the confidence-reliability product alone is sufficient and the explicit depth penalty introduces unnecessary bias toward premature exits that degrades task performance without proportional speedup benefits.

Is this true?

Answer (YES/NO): NO